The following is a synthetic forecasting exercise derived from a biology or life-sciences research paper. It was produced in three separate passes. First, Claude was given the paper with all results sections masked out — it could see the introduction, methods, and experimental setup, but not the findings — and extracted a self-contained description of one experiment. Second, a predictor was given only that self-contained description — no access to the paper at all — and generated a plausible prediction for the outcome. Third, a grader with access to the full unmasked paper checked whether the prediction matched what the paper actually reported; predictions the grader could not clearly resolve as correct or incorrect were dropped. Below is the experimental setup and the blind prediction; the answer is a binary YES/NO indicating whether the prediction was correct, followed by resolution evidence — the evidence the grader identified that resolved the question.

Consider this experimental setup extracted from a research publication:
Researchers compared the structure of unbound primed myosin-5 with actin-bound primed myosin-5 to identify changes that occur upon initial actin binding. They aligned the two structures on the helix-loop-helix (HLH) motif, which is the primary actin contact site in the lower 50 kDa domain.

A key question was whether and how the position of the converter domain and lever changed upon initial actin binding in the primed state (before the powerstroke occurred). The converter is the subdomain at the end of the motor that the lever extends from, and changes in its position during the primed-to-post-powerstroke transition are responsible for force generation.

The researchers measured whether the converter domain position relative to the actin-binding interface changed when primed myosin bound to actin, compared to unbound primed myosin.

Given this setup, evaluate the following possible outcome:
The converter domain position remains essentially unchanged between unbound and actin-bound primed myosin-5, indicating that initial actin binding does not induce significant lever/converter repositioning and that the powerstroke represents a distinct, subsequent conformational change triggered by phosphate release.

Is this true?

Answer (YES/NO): YES